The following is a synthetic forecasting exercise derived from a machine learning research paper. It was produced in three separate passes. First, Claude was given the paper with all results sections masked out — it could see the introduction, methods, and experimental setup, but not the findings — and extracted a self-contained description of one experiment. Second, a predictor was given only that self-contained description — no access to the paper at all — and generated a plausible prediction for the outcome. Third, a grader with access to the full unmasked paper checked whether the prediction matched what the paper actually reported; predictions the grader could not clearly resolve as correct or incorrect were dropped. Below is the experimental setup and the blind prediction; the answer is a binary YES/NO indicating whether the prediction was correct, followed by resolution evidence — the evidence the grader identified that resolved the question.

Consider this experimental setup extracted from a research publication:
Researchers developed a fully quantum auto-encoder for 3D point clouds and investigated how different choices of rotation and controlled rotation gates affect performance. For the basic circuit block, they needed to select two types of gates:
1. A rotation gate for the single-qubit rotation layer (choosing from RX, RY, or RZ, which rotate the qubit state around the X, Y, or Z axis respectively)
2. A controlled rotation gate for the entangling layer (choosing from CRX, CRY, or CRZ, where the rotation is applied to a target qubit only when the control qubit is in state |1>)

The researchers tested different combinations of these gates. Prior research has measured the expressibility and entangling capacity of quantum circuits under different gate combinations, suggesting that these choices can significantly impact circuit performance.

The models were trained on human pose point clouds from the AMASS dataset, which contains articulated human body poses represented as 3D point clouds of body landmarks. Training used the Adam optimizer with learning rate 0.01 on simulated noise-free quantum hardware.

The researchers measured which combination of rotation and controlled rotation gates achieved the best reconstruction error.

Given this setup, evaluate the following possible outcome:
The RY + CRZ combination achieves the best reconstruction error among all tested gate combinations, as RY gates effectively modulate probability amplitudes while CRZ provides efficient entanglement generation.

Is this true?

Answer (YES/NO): NO